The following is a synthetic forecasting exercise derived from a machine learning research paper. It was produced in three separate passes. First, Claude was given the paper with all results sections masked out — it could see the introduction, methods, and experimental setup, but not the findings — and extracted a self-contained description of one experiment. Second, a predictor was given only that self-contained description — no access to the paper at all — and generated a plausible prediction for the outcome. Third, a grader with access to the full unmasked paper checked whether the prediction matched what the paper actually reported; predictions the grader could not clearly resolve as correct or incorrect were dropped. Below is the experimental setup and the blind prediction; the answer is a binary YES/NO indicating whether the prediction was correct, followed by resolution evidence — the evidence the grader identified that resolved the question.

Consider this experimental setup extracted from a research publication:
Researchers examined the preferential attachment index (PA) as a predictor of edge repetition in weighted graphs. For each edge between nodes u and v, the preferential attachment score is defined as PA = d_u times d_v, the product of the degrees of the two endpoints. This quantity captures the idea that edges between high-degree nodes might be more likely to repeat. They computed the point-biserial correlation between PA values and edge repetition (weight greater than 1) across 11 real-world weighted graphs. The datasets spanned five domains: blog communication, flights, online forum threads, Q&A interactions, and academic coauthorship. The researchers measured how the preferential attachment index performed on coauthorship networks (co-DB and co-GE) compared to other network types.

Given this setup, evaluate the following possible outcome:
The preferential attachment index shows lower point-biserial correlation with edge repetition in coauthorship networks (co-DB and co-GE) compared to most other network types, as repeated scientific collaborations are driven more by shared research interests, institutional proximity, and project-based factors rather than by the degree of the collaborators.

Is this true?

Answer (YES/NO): YES